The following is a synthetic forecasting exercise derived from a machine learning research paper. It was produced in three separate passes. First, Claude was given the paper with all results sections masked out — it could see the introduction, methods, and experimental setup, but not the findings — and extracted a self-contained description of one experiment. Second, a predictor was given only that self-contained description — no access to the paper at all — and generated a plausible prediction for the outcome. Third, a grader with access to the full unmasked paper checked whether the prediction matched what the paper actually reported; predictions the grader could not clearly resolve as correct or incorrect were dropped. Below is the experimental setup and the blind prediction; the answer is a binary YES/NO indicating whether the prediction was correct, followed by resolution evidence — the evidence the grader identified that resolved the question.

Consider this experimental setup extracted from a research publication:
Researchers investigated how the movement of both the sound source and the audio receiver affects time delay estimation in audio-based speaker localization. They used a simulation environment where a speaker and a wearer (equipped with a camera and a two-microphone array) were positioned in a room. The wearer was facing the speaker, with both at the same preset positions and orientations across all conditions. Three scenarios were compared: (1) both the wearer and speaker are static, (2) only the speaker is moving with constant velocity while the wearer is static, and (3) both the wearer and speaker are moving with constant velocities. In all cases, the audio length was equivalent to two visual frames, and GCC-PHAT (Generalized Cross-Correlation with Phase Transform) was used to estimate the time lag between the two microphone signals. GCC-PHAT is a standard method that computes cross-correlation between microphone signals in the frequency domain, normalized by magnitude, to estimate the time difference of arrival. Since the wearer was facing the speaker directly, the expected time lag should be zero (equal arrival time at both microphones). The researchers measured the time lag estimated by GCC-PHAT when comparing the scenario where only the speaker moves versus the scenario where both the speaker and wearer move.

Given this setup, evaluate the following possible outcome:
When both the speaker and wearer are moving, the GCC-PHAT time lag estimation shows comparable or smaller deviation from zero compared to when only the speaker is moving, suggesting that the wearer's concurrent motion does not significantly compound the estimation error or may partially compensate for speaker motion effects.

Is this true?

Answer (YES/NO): NO